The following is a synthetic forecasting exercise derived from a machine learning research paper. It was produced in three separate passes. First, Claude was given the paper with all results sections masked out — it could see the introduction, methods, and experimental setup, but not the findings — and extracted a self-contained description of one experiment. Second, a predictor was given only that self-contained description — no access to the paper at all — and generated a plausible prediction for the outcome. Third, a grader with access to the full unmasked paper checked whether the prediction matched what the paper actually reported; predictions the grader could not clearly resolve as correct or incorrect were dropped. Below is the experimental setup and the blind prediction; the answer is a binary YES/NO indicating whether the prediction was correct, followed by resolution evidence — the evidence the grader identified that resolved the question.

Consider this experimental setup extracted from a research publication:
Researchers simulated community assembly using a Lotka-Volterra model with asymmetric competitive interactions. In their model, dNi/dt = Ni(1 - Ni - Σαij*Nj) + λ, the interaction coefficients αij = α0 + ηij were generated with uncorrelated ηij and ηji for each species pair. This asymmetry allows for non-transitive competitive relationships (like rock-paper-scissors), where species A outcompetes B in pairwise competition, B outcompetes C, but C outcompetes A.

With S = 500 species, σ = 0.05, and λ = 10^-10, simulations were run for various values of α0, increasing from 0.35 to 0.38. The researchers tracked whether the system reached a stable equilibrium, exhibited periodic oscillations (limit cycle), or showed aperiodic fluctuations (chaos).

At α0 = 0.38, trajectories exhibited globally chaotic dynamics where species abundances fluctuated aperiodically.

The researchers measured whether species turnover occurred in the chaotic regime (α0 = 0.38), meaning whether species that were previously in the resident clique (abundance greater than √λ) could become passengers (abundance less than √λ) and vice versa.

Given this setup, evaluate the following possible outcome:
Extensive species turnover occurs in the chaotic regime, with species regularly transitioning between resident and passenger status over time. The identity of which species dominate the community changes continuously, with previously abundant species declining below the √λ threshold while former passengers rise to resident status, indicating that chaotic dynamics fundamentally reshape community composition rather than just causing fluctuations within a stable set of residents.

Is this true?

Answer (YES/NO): YES